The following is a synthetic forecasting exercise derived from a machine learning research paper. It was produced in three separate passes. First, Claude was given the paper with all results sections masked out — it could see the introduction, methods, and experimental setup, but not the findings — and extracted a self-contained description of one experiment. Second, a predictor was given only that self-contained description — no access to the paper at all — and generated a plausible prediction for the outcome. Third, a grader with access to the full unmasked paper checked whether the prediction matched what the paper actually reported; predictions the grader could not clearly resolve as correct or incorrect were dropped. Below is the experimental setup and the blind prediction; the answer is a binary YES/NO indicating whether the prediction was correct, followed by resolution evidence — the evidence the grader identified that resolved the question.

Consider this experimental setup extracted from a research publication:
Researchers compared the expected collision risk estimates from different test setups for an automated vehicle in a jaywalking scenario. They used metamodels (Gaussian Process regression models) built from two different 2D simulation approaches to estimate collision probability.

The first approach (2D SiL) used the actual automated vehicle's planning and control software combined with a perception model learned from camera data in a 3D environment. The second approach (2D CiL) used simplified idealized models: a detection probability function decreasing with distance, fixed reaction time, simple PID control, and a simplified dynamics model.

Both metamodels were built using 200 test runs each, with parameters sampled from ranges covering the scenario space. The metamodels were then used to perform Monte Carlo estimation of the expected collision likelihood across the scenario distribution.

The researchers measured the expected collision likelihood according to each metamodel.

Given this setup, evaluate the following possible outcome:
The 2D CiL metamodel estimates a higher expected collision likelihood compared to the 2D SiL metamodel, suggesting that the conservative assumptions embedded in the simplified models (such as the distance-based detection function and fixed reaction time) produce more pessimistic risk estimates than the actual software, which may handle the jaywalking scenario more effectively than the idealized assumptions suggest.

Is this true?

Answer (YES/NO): YES